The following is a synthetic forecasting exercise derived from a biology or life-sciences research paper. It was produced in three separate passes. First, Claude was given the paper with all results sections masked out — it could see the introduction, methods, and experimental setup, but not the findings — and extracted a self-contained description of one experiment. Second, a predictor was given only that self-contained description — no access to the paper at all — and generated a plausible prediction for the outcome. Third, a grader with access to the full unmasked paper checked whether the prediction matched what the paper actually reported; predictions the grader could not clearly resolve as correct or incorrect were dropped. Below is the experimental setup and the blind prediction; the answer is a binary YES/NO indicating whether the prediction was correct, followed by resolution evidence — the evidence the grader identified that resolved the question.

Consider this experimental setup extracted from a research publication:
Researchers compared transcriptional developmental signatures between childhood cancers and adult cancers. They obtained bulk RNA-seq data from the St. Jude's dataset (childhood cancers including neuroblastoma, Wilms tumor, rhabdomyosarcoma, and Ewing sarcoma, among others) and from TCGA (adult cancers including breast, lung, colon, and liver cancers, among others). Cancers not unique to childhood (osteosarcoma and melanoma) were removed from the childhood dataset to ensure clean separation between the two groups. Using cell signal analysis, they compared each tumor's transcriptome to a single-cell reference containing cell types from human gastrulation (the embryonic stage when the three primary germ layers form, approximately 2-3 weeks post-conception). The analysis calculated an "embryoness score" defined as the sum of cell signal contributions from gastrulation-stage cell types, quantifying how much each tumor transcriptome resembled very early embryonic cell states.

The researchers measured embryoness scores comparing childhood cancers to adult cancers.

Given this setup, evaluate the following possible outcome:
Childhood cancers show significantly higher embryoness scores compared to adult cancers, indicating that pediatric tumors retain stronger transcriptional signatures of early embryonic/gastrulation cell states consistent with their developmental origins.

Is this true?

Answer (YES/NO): NO